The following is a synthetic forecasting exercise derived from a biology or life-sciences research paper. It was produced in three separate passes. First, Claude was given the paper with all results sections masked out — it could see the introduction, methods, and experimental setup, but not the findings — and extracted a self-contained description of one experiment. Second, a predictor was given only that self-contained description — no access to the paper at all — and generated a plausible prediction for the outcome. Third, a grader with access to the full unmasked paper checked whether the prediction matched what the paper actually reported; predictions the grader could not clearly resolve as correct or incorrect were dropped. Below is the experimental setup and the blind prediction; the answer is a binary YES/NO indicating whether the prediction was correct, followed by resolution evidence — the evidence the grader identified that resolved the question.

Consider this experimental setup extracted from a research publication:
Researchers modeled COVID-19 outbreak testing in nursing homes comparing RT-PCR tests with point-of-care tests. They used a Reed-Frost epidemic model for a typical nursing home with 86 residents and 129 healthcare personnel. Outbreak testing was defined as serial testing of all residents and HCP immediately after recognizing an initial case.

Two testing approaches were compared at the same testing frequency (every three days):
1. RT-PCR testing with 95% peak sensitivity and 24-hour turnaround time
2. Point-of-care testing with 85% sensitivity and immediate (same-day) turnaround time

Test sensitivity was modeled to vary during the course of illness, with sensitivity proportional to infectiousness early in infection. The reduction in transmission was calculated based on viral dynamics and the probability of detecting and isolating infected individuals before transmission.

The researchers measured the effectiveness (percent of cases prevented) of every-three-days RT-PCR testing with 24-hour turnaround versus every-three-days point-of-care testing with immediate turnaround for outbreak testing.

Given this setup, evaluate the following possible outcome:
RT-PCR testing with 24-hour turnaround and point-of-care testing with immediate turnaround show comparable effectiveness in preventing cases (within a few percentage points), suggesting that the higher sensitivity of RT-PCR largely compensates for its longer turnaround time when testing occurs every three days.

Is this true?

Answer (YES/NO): NO